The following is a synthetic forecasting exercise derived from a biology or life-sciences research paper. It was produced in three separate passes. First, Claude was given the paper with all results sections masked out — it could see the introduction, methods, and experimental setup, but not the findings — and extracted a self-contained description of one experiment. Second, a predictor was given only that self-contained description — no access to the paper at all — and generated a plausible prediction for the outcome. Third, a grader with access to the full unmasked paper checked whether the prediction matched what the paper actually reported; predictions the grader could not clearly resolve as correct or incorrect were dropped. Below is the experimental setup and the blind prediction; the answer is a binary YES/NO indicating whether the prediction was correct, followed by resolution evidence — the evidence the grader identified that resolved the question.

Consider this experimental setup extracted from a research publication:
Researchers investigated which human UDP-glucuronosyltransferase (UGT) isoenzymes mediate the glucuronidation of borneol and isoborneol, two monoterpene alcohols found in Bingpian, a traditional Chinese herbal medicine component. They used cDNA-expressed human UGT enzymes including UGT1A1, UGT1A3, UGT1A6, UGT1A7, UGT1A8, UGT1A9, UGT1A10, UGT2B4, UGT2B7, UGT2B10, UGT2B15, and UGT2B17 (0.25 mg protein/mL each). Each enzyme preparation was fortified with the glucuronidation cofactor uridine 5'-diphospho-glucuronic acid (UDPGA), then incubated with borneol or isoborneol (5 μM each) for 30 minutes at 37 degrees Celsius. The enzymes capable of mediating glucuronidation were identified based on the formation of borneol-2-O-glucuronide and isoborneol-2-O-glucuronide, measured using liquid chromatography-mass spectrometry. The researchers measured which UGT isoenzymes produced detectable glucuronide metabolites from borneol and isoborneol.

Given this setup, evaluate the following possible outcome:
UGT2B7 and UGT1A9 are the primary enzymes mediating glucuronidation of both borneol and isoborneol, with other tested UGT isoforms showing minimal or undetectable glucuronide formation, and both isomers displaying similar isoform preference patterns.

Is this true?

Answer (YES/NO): NO